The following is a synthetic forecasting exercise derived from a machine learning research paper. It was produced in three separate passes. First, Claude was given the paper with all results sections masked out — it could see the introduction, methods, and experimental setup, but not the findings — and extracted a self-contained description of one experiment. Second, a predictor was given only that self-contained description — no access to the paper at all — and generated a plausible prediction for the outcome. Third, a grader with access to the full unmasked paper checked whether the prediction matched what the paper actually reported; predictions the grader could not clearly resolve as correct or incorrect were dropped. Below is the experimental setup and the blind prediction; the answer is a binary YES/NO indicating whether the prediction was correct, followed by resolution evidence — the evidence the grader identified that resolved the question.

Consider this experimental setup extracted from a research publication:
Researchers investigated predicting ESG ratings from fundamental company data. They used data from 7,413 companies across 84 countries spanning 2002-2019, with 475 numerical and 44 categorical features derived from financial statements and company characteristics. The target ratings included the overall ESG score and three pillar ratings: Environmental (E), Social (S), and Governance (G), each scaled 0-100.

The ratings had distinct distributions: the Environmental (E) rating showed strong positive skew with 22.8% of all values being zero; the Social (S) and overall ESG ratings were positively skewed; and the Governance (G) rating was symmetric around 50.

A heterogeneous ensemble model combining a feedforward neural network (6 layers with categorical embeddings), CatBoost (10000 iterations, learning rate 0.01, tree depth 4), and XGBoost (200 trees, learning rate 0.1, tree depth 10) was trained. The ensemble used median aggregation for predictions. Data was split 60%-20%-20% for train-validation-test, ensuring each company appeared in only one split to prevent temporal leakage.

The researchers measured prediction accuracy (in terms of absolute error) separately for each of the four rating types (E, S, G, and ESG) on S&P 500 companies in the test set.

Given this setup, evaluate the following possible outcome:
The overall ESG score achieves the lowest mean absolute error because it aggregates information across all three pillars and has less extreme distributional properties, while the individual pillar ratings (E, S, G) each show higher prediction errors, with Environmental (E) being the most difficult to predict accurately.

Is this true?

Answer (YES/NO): NO